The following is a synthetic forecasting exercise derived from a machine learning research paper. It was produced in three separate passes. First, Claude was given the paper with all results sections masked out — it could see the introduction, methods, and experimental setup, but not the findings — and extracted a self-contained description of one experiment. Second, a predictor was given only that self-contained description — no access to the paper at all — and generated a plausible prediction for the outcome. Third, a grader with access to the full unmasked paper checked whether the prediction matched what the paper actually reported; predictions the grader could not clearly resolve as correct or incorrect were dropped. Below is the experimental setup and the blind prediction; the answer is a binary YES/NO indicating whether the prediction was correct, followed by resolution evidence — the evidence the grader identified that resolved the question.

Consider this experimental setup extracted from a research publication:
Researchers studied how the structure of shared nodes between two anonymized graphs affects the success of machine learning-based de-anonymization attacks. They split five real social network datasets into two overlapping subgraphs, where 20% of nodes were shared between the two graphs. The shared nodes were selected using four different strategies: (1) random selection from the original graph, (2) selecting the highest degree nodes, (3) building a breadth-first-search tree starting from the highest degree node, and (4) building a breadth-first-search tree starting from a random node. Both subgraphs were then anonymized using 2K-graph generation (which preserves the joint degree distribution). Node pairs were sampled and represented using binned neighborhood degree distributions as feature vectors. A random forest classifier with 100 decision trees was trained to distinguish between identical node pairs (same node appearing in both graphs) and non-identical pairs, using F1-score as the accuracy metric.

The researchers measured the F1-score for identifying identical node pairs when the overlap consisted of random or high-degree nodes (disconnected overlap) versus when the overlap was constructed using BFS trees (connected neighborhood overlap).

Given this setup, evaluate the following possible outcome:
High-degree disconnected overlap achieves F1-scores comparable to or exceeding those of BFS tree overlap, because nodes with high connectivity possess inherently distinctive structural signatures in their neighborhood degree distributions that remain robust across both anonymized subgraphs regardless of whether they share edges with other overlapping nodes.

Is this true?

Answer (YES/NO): NO